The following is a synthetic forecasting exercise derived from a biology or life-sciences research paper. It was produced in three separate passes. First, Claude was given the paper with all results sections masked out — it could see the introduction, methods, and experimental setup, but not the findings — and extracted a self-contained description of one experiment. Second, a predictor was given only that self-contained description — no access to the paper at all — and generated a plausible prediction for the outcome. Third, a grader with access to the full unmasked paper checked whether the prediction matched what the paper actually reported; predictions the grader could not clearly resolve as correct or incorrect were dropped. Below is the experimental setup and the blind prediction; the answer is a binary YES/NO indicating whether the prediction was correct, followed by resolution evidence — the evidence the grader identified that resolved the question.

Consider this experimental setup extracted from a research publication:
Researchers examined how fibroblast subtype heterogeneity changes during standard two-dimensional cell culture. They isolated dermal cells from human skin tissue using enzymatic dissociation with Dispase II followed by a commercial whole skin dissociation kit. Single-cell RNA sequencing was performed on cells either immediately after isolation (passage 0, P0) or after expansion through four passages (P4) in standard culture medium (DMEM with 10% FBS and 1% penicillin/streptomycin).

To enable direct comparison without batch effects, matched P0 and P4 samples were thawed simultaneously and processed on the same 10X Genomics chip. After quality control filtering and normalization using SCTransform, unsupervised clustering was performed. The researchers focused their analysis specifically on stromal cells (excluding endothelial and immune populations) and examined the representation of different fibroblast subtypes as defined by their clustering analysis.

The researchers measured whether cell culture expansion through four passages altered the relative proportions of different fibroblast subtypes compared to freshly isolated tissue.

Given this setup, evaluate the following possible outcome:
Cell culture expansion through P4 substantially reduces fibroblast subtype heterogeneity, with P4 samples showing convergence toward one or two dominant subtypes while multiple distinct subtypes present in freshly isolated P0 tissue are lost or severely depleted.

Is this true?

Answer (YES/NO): YES